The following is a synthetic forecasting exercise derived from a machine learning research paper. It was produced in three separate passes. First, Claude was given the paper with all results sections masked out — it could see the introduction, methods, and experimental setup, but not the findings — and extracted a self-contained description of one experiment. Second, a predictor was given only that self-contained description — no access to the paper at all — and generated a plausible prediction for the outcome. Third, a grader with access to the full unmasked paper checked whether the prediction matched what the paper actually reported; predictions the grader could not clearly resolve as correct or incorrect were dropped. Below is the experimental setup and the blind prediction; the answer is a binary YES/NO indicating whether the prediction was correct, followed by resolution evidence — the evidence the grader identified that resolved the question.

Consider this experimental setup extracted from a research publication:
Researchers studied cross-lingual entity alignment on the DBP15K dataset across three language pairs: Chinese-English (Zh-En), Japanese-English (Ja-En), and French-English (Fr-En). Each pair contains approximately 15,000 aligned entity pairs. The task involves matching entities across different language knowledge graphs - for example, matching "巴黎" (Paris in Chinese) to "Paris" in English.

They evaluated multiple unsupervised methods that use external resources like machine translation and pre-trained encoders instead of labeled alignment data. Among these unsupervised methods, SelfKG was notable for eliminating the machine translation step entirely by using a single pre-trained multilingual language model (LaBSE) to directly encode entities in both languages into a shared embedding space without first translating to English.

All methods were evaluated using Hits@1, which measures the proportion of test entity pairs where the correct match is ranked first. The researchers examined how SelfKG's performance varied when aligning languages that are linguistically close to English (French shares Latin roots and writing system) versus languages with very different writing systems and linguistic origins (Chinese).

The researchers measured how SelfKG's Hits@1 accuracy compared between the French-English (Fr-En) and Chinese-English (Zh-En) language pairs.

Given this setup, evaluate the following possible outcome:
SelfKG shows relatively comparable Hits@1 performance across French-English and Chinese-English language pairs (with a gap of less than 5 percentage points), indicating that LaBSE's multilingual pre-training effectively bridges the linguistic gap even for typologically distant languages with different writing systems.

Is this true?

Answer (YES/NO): NO